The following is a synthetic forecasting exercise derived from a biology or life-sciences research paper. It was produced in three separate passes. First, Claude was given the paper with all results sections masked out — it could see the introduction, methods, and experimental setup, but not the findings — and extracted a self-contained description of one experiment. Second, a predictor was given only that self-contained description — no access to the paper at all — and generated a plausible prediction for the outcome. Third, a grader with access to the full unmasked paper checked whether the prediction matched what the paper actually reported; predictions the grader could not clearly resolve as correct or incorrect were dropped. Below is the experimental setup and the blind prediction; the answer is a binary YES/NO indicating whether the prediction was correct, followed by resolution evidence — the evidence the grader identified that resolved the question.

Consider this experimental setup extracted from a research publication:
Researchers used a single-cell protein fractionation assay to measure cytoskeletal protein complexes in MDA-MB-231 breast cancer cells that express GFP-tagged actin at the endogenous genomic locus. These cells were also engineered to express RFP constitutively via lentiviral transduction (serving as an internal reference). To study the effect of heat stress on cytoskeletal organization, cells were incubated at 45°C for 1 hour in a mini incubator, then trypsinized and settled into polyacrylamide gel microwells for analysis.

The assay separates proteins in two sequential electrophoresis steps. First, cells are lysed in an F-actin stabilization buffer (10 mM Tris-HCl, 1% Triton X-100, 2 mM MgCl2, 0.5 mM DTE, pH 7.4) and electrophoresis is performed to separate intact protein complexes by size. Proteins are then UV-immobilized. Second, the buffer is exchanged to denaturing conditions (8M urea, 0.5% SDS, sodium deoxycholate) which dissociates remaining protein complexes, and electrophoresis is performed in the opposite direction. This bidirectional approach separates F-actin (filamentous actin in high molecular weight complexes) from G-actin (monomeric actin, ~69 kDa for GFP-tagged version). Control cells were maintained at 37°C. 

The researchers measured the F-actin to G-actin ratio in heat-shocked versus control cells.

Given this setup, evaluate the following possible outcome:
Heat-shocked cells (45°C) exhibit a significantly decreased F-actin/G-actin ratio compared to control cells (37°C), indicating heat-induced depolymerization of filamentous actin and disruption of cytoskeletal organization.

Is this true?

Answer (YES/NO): YES